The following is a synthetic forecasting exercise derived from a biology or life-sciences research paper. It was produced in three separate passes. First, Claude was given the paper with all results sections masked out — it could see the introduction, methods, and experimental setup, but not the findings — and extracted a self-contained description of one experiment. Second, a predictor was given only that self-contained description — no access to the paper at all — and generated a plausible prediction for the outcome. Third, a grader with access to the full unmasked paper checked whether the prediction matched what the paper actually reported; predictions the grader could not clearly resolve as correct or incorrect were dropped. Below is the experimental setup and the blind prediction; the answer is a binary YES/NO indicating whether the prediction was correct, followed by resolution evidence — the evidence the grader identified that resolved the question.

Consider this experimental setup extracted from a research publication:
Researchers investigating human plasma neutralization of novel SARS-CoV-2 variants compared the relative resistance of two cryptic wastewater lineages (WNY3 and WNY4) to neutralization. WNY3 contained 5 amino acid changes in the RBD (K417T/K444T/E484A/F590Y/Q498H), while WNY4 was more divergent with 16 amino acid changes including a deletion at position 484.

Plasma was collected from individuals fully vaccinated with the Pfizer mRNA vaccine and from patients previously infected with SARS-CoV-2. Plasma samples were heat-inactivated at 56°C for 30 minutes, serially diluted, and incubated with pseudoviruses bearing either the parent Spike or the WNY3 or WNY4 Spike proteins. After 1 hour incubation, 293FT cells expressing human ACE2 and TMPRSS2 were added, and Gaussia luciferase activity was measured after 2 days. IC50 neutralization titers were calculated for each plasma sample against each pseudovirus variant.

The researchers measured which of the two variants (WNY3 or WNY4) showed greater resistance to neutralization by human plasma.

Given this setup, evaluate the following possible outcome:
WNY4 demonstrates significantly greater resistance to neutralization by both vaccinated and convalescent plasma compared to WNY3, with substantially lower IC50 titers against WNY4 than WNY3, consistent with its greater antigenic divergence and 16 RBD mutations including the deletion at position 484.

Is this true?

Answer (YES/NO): YES